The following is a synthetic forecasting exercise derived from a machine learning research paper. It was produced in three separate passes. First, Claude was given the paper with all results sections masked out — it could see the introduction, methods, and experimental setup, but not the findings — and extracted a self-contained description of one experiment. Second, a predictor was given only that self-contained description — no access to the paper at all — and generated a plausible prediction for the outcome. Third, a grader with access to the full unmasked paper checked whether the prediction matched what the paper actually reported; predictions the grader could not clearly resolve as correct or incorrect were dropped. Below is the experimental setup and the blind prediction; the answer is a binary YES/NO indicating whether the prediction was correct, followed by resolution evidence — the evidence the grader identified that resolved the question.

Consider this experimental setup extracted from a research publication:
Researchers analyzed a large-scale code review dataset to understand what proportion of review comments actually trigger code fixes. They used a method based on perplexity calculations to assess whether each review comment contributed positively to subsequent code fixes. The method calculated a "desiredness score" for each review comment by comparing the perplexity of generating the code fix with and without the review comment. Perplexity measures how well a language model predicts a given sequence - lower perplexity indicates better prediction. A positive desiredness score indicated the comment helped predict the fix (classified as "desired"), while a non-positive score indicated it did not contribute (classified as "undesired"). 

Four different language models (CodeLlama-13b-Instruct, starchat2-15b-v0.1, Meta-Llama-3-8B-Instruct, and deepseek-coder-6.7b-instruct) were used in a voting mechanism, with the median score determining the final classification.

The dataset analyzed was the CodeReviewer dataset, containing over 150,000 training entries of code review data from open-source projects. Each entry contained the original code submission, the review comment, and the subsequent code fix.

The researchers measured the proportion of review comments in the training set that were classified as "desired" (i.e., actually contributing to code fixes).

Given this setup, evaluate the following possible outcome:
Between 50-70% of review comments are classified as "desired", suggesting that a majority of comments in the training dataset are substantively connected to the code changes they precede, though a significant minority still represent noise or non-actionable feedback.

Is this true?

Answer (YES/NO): NO